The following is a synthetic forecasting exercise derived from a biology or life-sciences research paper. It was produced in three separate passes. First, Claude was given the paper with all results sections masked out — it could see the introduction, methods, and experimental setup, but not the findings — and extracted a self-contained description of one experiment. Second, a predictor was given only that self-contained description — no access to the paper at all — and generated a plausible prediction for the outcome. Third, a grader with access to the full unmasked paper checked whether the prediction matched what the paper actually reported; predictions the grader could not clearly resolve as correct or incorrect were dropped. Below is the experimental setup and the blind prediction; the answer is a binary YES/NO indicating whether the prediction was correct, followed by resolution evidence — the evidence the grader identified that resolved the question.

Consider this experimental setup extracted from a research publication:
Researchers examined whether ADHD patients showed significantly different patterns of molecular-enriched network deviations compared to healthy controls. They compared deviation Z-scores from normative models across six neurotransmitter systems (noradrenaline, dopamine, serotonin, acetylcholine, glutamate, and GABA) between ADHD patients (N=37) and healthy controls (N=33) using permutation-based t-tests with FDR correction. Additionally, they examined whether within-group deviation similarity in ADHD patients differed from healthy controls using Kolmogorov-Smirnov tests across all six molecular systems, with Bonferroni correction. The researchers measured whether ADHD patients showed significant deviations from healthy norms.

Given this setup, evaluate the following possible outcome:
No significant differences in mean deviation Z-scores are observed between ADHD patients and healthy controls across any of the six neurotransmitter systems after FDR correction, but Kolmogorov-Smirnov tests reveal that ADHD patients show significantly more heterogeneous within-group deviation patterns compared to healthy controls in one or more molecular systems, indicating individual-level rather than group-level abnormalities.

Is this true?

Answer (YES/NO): NO